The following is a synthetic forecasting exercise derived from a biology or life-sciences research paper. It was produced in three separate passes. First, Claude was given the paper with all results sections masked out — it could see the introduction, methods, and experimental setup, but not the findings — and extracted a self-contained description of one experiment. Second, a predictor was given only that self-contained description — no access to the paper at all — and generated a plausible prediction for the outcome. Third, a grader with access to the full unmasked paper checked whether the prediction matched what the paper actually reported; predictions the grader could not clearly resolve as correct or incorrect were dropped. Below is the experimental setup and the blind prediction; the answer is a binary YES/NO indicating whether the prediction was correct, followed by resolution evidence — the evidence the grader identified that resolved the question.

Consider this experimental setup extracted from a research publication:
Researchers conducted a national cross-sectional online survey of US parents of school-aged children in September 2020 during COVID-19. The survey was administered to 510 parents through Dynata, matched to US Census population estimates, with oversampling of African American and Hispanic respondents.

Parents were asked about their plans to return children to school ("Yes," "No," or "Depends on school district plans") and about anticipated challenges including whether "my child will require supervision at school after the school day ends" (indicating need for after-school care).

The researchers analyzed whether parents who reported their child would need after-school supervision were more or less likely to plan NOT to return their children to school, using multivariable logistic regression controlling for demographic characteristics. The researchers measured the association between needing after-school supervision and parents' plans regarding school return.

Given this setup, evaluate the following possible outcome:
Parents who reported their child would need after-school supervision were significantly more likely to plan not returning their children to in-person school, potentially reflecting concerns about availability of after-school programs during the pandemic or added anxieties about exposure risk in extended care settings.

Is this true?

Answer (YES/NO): YES